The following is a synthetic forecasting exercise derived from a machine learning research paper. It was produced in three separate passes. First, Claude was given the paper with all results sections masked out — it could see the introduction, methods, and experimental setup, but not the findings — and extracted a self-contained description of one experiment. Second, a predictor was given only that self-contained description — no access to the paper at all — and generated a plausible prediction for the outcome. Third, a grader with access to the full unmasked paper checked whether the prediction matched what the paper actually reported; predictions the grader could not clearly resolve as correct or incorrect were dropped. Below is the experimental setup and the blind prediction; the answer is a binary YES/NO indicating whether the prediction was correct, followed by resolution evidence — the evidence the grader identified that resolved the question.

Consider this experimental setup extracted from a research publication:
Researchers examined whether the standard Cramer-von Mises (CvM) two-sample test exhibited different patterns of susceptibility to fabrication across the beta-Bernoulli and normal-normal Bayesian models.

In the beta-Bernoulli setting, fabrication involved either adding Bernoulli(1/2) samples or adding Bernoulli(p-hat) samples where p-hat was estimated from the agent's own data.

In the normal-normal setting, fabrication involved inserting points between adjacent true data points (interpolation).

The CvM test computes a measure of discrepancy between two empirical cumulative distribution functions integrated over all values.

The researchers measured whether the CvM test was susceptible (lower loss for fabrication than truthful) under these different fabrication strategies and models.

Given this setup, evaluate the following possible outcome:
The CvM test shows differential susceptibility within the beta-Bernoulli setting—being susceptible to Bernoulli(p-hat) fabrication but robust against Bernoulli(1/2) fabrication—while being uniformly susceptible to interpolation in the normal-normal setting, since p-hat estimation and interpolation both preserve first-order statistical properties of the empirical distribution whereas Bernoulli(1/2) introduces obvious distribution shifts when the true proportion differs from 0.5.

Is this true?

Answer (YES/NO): NO